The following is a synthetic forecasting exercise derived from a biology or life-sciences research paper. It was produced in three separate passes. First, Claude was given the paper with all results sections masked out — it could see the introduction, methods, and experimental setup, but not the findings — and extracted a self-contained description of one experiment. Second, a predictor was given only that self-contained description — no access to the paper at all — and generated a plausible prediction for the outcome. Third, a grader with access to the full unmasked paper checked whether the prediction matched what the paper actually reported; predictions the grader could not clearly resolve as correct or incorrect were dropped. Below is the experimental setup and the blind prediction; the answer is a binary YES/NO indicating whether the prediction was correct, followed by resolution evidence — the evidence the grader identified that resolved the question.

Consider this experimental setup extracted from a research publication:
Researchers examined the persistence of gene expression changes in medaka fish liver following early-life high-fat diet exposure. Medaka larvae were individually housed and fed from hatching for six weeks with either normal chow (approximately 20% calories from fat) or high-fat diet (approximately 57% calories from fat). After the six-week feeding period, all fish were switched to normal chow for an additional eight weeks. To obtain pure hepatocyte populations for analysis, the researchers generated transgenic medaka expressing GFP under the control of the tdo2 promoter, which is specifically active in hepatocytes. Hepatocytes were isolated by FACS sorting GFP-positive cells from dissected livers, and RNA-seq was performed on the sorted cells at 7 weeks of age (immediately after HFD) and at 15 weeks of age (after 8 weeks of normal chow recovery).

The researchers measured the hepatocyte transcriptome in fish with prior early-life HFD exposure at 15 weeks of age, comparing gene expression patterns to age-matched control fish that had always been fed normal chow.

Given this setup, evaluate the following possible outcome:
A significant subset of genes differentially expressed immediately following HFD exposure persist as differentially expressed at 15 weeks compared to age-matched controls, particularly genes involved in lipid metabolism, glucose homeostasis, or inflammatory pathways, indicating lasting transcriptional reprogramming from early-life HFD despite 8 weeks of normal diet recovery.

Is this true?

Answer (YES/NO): NO